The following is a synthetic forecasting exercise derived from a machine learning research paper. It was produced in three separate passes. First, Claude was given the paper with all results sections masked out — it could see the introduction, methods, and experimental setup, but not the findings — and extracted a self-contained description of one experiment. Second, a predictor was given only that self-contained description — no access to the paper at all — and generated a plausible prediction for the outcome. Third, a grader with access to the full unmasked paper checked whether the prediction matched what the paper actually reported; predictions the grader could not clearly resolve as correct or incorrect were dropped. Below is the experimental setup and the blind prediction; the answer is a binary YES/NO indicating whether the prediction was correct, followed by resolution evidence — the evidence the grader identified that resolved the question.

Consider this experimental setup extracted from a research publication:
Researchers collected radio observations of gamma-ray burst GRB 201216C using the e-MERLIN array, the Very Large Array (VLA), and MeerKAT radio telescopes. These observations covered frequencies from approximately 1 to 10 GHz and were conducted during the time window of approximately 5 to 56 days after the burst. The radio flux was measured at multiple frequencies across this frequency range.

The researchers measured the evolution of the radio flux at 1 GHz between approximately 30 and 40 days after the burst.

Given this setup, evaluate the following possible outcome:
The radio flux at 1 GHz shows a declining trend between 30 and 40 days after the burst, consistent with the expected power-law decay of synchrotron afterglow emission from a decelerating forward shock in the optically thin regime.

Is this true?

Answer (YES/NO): NO